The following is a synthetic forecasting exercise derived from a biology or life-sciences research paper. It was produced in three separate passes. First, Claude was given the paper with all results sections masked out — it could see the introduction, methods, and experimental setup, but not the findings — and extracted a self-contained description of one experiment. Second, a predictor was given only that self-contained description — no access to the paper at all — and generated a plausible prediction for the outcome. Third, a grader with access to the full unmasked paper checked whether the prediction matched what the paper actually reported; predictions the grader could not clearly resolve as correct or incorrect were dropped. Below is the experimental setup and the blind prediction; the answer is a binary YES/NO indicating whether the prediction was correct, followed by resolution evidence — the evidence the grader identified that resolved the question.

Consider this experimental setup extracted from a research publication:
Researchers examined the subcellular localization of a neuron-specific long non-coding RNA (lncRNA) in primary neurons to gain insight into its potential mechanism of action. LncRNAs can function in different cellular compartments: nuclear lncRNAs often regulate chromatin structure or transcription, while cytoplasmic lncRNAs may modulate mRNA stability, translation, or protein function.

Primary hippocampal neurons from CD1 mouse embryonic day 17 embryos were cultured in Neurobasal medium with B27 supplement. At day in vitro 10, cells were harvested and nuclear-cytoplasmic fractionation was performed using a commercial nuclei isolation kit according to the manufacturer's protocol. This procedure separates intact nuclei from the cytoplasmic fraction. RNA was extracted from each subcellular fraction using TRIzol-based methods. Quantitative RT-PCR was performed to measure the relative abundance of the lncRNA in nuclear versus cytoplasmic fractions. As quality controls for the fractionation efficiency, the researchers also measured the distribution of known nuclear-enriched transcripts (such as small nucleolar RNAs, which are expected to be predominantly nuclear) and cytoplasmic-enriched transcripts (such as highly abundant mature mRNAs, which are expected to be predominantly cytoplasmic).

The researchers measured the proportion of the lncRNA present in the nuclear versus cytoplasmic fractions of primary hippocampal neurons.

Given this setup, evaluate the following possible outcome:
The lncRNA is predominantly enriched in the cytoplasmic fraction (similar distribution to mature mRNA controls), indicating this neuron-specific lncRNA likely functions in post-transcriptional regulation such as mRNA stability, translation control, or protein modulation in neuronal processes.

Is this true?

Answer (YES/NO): NO